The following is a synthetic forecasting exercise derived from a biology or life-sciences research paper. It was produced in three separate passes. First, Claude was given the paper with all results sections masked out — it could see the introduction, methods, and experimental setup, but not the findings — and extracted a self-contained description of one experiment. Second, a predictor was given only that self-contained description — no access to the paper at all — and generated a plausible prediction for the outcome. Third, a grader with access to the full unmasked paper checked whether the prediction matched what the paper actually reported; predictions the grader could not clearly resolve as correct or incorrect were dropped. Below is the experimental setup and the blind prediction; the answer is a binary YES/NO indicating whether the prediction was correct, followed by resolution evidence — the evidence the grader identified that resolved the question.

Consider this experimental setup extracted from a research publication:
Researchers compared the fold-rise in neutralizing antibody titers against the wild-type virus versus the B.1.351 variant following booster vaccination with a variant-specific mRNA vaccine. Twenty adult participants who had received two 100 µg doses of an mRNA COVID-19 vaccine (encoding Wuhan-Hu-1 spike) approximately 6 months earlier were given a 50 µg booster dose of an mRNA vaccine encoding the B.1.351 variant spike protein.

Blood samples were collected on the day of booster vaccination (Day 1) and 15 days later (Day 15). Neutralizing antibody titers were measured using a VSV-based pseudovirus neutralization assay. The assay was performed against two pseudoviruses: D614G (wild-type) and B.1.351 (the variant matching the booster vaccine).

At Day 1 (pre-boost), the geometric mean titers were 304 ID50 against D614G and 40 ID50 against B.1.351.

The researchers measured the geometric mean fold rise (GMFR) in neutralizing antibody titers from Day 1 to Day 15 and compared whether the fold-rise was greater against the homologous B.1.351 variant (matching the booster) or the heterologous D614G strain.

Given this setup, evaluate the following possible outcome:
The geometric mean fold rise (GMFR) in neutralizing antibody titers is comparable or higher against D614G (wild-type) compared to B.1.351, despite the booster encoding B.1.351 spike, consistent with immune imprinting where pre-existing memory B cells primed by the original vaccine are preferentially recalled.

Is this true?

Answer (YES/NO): NO